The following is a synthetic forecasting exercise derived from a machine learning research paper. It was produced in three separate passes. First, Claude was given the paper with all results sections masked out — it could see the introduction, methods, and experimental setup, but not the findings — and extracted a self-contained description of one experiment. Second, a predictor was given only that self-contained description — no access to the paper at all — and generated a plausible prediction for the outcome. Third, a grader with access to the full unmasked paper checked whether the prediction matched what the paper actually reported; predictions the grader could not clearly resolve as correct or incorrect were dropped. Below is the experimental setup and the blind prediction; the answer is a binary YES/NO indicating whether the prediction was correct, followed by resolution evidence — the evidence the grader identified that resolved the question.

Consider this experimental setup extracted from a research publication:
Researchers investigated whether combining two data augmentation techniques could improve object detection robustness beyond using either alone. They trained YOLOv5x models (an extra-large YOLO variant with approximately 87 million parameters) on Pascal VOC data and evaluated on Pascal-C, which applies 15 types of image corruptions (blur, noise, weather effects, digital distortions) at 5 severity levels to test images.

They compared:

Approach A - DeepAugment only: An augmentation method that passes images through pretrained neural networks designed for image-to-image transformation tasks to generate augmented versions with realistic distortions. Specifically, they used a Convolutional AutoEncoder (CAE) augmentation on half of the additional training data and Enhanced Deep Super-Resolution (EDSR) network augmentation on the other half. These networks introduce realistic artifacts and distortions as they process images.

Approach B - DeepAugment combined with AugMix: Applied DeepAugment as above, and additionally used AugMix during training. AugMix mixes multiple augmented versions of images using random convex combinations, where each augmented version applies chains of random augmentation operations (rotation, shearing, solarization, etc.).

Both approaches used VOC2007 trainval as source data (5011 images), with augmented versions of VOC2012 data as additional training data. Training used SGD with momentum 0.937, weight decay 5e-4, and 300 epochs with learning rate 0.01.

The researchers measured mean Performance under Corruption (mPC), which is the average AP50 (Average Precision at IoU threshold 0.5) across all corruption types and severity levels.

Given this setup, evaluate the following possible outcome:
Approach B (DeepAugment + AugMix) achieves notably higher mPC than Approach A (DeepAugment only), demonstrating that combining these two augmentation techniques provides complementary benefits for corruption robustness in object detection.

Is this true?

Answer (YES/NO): NO